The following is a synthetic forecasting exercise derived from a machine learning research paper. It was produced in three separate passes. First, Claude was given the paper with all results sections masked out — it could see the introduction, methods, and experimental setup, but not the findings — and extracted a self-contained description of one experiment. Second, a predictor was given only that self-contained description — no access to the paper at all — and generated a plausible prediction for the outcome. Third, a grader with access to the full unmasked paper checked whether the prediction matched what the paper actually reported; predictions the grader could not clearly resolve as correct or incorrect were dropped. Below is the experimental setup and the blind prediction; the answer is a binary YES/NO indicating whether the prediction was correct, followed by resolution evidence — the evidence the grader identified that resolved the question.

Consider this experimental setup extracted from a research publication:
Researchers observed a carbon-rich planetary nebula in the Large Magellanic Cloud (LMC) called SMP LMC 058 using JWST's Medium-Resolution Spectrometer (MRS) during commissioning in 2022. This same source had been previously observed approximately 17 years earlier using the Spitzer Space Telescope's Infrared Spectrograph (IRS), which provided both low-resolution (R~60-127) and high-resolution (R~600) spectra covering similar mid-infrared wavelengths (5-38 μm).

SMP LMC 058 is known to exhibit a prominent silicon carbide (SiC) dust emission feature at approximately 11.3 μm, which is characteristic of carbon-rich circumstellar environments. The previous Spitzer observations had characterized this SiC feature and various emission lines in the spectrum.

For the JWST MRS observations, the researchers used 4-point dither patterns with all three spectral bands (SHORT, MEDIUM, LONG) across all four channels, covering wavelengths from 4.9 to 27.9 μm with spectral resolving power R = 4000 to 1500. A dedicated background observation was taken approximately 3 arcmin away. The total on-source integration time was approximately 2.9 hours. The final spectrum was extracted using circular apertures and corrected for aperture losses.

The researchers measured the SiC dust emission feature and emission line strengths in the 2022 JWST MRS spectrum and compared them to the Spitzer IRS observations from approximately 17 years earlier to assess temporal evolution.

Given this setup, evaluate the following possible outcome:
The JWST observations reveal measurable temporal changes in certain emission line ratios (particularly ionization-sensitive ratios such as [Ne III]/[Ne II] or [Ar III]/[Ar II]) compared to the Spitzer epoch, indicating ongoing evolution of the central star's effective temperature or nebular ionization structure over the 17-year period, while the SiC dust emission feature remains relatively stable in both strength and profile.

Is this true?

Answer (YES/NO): NO